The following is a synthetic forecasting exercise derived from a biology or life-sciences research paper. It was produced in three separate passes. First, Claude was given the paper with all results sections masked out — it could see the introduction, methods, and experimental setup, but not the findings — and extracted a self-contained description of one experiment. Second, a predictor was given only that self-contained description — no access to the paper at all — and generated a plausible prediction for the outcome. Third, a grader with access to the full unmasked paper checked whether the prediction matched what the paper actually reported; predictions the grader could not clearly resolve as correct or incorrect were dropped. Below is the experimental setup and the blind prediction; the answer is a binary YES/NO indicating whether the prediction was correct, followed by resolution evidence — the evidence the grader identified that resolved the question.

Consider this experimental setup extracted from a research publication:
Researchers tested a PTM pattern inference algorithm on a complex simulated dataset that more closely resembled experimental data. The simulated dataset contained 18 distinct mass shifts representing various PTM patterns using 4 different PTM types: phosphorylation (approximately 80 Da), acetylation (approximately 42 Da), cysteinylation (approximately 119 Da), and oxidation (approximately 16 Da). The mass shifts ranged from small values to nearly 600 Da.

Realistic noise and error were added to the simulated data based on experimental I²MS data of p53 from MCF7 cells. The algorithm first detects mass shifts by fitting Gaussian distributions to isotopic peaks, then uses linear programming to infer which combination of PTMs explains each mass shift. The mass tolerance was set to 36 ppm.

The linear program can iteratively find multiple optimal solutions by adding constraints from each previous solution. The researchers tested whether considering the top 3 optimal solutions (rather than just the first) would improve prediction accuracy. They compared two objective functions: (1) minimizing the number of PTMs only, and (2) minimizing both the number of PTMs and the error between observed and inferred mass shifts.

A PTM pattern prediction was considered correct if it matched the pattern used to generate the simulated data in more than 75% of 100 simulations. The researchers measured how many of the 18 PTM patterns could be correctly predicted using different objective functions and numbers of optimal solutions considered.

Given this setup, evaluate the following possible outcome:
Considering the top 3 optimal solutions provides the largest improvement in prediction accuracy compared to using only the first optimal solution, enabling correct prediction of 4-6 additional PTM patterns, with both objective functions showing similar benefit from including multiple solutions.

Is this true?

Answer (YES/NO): NO